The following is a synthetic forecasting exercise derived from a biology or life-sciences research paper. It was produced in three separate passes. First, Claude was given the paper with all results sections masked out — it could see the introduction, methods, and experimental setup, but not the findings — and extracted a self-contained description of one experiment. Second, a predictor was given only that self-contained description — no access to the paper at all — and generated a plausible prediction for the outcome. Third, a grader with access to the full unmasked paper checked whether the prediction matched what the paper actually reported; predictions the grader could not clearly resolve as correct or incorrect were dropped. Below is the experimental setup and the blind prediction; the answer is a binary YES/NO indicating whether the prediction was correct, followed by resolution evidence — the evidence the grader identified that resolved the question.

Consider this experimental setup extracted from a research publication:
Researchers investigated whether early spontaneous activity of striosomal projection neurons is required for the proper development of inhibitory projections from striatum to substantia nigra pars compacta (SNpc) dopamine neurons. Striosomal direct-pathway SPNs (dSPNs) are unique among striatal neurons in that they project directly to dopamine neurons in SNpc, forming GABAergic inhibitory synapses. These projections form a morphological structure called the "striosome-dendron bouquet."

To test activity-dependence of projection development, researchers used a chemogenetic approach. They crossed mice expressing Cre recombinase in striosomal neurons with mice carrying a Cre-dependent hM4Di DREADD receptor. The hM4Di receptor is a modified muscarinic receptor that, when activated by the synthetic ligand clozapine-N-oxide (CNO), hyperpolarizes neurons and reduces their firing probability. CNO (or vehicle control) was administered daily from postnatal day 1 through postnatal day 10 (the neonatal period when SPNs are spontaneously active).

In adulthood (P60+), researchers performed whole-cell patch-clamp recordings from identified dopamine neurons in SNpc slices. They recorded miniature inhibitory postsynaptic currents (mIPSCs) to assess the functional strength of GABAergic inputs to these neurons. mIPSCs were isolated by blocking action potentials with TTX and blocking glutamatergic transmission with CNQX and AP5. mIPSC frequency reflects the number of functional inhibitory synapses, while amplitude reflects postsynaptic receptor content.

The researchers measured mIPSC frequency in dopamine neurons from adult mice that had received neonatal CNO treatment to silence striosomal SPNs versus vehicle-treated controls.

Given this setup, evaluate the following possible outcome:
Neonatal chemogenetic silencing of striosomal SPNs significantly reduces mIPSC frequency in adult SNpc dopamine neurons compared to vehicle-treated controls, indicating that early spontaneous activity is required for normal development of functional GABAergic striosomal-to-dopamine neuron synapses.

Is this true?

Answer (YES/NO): YES